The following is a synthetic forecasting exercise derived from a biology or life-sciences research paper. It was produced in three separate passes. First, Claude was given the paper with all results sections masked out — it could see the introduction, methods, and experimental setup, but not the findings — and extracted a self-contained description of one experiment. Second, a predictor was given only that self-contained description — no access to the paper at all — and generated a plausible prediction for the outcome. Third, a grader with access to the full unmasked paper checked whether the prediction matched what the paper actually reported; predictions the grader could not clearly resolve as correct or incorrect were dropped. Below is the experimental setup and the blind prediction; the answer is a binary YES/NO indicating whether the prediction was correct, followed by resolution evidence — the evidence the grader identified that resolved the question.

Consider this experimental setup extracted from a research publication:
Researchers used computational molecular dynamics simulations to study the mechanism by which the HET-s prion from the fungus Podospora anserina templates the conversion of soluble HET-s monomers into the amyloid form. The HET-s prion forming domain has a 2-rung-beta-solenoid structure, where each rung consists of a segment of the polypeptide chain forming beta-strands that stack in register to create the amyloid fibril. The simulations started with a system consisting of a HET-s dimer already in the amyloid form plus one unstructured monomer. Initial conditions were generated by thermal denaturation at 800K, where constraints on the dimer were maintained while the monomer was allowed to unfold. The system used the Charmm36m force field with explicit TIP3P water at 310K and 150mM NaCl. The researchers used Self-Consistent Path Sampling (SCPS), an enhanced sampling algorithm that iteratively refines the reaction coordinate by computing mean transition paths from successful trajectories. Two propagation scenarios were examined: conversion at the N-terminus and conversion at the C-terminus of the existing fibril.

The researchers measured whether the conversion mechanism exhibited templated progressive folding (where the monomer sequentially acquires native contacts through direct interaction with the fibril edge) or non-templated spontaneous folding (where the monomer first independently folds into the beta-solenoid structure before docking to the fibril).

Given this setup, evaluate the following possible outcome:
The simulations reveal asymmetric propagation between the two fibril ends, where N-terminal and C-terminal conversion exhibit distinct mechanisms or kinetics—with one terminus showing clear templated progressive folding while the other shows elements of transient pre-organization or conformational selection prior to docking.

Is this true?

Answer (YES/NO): NO